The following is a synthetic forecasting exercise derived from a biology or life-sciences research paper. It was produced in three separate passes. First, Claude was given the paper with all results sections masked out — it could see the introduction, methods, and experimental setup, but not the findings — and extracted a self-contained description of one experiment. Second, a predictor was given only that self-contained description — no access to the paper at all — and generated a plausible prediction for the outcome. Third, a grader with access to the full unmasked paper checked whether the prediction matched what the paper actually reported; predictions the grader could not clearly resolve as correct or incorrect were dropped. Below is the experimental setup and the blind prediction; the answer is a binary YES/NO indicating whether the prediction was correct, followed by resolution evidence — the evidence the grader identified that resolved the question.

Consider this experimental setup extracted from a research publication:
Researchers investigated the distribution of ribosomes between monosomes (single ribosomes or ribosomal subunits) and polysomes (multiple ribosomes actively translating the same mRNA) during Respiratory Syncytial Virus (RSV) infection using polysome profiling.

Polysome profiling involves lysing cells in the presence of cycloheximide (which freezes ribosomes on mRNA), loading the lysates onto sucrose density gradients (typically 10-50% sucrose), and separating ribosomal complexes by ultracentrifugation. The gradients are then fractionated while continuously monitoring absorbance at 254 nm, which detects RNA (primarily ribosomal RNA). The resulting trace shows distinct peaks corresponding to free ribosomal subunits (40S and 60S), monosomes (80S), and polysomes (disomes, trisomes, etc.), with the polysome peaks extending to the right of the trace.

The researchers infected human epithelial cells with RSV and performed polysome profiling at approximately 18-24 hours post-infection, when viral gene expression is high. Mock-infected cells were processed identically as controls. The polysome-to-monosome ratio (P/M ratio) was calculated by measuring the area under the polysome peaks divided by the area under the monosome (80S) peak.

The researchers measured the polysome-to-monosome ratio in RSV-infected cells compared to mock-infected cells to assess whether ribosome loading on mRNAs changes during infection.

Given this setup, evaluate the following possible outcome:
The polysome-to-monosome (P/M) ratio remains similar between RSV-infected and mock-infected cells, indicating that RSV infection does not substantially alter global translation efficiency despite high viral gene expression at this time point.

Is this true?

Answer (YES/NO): NO